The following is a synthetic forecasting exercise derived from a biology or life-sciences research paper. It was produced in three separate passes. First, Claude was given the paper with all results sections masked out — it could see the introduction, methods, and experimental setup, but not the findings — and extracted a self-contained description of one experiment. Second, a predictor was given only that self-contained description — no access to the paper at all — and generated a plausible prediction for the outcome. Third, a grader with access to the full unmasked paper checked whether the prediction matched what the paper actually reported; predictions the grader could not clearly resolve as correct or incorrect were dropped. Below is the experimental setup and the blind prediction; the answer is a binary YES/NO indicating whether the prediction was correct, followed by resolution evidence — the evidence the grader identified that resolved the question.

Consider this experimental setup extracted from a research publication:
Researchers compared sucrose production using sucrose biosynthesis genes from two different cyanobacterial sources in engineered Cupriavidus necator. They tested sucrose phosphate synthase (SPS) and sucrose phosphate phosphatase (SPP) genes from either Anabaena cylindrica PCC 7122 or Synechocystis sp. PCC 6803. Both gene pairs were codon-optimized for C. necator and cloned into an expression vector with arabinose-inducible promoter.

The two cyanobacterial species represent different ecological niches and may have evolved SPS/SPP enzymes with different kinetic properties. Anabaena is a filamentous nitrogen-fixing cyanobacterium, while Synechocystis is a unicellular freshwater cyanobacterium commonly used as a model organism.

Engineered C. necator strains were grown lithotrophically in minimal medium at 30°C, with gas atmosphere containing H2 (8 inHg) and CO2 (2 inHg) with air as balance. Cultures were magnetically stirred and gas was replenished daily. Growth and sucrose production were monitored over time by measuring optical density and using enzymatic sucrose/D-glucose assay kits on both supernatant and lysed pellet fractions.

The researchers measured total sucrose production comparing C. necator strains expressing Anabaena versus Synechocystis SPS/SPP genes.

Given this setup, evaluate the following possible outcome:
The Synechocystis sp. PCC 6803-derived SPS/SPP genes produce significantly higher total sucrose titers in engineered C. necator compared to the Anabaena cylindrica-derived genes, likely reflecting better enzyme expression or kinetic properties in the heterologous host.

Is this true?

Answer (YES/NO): YES